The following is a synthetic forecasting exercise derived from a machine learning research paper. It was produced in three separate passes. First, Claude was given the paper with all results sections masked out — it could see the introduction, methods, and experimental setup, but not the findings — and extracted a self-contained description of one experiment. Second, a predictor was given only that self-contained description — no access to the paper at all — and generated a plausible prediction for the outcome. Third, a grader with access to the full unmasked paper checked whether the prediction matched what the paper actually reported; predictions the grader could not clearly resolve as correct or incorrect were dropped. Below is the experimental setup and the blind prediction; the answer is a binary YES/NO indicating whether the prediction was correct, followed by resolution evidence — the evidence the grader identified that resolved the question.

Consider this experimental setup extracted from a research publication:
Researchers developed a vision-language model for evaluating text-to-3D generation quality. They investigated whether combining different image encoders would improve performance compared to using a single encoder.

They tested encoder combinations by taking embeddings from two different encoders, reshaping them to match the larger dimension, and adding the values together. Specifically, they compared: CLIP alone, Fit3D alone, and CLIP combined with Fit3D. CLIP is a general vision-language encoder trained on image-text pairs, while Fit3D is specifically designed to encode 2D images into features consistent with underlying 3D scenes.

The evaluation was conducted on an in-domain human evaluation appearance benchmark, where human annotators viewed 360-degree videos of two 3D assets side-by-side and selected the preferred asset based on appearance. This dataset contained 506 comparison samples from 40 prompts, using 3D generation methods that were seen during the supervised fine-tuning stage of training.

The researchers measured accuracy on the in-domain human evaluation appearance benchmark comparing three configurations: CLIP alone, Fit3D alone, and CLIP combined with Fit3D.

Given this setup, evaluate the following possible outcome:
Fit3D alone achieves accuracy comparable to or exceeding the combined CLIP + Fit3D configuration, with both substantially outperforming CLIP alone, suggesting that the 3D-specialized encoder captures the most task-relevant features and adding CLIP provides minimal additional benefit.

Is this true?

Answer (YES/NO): NO